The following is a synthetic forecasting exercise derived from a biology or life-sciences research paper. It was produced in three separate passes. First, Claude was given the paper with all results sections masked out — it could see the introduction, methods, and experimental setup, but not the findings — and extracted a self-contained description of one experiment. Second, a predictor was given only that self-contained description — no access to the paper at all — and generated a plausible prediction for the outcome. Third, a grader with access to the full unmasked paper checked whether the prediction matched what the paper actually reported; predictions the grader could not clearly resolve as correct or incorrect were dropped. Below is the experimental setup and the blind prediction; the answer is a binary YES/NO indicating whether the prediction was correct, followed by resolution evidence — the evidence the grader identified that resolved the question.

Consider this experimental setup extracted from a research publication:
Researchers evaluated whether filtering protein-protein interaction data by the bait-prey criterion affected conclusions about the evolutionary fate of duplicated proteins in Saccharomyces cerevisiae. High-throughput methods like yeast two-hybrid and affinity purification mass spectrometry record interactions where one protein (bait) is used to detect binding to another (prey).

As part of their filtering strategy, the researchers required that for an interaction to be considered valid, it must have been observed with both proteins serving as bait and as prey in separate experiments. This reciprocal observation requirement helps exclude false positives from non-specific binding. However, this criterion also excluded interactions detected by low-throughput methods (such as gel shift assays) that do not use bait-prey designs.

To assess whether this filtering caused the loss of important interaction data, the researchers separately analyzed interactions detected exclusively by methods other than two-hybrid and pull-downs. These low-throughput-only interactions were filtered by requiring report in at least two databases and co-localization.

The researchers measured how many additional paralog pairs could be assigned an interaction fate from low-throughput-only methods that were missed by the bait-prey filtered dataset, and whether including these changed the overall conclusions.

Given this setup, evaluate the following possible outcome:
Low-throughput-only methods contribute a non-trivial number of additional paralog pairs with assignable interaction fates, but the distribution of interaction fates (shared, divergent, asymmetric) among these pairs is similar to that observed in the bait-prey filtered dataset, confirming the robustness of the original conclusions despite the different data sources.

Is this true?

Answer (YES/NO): NO